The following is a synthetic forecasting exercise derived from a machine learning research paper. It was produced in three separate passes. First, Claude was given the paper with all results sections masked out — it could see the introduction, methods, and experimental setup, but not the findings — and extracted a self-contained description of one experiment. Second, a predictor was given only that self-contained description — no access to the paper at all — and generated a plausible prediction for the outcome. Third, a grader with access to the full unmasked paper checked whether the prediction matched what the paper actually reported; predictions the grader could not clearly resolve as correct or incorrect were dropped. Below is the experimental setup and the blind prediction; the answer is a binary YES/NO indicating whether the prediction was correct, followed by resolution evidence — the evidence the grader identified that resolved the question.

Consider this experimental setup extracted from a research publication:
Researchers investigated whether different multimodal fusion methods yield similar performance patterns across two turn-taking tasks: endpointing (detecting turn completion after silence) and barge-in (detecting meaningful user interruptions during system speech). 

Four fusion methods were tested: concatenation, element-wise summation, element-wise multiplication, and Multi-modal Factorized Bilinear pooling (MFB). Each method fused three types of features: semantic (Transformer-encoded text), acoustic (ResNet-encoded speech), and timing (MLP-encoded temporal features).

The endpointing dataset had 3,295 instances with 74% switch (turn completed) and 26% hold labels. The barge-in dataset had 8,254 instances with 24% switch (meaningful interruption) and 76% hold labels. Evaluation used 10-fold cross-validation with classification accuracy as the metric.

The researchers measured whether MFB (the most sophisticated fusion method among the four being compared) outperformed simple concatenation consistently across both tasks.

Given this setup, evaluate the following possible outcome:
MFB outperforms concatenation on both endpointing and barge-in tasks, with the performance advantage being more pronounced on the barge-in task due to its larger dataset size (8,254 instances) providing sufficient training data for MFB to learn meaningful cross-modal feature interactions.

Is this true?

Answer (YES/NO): NO